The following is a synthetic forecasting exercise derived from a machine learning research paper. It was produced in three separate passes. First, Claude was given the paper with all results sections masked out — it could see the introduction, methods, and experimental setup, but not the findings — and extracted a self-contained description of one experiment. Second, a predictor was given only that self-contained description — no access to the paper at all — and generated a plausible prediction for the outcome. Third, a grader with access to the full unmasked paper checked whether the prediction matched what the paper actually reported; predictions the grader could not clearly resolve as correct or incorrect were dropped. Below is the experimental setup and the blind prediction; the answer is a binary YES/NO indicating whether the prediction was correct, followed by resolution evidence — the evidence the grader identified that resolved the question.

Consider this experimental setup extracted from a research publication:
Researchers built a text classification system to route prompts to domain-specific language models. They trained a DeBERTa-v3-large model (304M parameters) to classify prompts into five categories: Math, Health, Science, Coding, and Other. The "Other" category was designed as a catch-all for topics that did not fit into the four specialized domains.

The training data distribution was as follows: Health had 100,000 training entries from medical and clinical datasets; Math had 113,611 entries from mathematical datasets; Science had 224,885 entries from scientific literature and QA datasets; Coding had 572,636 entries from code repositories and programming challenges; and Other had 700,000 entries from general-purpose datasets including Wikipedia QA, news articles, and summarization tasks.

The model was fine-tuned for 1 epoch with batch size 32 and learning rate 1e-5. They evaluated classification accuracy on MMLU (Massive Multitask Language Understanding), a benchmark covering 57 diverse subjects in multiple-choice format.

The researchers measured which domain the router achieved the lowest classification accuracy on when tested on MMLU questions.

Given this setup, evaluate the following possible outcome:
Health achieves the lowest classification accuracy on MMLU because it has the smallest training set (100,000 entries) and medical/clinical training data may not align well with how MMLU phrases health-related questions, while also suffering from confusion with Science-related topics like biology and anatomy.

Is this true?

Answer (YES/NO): NO